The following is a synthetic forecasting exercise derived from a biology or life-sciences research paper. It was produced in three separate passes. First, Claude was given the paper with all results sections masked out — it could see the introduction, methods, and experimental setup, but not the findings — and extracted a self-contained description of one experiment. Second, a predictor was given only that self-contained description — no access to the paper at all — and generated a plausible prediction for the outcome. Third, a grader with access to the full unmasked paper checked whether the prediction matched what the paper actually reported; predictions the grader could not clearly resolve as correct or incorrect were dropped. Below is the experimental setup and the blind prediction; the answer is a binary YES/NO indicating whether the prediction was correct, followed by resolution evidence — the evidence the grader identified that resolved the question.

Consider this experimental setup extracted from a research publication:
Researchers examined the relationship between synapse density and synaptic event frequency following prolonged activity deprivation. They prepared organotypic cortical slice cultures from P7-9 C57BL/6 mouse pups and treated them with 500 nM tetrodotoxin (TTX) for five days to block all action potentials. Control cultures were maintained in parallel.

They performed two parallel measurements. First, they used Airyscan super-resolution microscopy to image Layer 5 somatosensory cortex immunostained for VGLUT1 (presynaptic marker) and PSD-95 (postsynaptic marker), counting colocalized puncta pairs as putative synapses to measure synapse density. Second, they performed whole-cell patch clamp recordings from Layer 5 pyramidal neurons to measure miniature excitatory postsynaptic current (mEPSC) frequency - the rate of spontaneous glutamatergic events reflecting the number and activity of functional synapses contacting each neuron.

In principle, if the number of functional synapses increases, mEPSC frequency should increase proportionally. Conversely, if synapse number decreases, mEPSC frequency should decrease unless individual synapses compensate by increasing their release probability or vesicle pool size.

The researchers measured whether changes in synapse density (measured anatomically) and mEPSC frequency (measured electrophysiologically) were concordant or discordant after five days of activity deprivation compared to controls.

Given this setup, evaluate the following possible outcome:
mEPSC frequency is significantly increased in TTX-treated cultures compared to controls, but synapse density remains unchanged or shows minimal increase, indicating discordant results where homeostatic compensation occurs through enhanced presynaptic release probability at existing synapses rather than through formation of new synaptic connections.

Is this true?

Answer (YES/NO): NO